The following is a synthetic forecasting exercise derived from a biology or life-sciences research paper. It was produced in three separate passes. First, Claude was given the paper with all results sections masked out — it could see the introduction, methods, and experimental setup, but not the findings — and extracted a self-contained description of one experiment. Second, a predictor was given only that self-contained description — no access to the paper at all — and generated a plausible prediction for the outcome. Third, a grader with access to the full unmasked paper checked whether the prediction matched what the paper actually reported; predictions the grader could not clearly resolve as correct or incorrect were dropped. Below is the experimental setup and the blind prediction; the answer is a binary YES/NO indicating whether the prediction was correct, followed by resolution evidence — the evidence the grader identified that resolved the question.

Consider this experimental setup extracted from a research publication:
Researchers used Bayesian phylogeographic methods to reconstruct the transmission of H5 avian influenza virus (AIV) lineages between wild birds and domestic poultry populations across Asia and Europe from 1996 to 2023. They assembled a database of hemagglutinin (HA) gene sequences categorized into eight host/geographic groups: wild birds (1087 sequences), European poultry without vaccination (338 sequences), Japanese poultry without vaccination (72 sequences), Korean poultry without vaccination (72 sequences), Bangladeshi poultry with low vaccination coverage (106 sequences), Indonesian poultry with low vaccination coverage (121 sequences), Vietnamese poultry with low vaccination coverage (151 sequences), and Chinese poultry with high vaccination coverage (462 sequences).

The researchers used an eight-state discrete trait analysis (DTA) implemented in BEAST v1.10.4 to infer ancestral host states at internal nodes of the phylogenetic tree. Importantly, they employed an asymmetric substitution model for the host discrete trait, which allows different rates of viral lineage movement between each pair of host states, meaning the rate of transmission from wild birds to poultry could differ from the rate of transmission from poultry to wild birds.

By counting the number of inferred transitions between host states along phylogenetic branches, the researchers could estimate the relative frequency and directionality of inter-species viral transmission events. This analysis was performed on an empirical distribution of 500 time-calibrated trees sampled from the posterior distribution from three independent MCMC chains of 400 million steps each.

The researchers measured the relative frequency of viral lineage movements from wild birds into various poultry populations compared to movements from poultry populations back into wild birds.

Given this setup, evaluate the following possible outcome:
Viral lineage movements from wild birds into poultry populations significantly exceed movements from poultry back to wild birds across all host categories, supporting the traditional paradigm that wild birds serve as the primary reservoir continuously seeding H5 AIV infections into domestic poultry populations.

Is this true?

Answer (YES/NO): NO